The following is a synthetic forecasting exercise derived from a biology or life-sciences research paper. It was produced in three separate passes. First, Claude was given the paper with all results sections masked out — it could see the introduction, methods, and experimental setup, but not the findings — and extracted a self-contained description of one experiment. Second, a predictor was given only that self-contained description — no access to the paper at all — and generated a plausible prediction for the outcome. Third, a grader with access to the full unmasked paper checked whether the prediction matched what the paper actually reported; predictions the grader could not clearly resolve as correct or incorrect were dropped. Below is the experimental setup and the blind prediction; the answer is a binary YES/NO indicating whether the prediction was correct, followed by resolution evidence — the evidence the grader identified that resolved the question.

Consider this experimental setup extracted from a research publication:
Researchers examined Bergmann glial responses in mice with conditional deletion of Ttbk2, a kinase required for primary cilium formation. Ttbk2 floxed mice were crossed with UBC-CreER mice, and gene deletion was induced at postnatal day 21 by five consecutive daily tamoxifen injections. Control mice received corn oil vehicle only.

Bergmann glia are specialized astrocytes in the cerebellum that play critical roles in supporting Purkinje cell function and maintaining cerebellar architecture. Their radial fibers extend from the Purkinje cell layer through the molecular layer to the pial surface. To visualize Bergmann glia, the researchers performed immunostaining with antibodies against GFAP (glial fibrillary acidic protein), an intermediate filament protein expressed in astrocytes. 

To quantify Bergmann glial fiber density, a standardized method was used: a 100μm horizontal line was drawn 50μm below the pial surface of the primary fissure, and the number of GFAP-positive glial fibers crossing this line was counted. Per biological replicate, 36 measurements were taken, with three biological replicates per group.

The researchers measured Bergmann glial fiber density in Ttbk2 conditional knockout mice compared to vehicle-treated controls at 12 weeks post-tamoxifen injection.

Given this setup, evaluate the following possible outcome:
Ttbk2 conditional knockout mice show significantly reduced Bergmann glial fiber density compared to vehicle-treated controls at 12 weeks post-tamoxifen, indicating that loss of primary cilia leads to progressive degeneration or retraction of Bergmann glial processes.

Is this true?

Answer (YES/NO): YES